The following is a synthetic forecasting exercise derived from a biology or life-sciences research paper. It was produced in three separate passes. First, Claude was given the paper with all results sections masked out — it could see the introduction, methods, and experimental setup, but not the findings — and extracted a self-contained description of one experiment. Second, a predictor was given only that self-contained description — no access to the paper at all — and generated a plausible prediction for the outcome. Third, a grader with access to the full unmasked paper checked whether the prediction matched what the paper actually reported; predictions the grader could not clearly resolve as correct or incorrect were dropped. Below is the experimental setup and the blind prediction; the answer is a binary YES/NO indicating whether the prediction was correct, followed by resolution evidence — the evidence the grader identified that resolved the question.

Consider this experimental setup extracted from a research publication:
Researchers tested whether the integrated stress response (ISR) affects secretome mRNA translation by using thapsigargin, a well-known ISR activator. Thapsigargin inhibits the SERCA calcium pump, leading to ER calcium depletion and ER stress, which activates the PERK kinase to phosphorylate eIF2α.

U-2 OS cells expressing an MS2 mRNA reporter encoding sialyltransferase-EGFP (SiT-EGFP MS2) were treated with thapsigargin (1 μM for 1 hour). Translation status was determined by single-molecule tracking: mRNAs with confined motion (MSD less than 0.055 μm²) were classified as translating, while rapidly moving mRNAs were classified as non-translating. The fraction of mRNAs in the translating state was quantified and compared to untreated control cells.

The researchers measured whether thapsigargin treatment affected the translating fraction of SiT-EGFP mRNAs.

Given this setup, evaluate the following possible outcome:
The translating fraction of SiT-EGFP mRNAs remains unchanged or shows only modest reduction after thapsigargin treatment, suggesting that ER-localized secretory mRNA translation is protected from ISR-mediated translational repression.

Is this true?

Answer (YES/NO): NO